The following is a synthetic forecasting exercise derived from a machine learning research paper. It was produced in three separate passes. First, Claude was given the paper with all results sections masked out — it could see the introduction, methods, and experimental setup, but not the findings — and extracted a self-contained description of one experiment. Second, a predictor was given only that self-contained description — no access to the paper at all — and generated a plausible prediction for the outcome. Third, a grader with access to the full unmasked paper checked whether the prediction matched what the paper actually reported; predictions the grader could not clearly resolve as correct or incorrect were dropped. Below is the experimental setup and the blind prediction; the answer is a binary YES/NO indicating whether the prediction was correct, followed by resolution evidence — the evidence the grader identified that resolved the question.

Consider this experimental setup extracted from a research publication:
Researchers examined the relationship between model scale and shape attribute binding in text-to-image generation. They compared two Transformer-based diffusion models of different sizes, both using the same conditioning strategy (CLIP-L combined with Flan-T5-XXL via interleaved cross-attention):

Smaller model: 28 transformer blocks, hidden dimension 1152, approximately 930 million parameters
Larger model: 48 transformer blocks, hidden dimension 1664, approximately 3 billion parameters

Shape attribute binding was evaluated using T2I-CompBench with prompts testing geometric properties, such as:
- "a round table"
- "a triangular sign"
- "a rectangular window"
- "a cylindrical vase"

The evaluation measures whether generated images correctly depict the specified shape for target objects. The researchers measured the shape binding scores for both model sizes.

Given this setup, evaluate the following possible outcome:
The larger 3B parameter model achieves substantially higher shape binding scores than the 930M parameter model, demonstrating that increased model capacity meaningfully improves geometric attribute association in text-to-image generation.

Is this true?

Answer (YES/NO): NO